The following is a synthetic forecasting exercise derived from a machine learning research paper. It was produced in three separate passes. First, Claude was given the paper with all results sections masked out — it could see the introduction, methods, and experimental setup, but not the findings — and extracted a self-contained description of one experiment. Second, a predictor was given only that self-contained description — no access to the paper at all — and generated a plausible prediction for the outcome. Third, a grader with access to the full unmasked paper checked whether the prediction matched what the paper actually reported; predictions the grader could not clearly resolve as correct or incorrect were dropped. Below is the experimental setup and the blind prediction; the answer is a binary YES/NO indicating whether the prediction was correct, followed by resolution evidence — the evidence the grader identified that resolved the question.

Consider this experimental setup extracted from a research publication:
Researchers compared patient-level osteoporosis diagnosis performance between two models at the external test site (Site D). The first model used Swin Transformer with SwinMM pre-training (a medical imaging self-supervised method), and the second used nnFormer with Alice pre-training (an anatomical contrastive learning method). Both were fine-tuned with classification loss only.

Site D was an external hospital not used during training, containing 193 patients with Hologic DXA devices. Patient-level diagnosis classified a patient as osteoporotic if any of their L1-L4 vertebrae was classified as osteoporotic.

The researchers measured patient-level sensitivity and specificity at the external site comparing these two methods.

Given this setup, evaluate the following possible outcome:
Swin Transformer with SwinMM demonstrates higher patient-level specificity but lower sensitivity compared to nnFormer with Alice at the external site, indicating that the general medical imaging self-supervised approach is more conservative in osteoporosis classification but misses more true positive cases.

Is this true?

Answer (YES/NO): NO